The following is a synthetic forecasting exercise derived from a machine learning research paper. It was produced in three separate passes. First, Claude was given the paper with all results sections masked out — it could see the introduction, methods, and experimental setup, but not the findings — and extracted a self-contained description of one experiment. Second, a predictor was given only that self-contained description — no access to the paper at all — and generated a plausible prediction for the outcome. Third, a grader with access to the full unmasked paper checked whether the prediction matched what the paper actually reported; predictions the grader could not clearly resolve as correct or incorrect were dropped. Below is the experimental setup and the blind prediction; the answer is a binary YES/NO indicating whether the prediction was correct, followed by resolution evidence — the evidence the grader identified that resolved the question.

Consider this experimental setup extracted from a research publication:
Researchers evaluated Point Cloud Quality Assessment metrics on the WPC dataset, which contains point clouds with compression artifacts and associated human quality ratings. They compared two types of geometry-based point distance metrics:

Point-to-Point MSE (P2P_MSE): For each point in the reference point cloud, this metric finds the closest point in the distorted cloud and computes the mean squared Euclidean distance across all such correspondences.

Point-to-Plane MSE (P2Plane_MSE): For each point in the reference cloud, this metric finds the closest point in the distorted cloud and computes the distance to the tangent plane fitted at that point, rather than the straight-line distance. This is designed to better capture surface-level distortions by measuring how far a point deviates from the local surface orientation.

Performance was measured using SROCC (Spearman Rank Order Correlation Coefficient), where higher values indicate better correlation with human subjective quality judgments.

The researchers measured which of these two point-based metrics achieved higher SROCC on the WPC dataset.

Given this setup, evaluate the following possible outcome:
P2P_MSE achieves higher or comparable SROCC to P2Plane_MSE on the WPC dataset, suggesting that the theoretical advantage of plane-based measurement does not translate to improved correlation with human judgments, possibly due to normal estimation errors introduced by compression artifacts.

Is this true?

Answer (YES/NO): YES